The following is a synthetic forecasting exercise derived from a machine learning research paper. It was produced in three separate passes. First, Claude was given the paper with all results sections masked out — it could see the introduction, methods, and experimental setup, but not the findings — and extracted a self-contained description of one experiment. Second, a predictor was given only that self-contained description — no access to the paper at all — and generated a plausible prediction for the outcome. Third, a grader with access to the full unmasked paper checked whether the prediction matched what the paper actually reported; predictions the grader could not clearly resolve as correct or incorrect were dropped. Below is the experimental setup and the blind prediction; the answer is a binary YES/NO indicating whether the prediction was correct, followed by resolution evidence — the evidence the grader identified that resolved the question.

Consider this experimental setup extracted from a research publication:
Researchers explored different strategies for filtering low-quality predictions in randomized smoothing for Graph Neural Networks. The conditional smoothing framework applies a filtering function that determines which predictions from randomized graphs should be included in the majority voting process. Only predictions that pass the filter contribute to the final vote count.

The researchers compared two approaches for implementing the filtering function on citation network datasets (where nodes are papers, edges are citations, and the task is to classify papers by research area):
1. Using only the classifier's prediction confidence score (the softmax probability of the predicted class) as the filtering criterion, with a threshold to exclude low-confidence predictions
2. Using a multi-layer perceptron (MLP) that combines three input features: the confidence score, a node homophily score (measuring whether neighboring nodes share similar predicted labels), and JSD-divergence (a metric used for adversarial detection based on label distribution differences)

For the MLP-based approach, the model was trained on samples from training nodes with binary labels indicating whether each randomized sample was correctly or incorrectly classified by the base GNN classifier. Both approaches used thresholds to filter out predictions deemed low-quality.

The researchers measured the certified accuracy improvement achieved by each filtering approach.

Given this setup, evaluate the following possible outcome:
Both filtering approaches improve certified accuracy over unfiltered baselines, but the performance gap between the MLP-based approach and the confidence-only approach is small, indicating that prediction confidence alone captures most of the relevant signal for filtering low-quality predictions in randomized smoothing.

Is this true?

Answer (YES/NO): YES